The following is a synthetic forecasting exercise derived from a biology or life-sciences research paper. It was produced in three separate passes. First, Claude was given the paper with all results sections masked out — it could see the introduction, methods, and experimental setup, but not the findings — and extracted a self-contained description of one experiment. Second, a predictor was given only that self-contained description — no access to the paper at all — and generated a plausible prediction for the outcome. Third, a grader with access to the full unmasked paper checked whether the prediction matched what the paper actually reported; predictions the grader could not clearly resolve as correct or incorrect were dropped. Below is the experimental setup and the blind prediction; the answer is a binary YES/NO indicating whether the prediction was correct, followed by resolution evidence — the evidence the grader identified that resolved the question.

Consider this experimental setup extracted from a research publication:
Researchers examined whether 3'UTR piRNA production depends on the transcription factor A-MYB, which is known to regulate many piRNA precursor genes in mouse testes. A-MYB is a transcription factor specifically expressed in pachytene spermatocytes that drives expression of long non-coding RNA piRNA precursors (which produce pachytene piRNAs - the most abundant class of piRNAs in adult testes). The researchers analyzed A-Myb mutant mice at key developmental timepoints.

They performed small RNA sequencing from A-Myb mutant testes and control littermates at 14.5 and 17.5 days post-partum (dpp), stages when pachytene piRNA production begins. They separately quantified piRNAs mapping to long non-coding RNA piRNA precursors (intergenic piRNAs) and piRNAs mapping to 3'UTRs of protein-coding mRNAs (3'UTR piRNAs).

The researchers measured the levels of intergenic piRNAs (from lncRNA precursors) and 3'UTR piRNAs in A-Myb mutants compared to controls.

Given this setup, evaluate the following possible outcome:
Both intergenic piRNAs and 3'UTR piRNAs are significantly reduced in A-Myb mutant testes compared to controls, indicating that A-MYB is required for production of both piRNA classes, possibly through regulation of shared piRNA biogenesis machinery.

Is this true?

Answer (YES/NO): YES